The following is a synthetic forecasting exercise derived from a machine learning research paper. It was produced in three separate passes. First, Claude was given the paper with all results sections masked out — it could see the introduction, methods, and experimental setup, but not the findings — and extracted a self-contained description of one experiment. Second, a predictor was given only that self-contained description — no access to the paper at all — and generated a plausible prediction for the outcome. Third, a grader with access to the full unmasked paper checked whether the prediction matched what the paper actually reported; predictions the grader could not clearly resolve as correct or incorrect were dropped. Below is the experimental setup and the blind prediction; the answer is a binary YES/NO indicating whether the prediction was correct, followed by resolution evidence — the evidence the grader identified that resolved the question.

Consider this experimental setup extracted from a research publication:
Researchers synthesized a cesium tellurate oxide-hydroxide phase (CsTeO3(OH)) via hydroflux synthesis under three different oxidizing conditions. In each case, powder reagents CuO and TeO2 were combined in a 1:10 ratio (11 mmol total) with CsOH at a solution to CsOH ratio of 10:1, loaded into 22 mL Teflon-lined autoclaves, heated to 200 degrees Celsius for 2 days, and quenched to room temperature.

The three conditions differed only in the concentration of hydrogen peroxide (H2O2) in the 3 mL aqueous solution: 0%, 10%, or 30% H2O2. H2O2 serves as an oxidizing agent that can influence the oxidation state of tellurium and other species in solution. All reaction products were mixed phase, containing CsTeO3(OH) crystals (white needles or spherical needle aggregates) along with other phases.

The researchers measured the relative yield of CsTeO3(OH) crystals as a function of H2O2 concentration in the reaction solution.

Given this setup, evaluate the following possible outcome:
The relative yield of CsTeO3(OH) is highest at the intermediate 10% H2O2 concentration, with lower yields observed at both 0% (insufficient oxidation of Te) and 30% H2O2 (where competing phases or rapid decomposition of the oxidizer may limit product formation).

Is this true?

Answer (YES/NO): NO